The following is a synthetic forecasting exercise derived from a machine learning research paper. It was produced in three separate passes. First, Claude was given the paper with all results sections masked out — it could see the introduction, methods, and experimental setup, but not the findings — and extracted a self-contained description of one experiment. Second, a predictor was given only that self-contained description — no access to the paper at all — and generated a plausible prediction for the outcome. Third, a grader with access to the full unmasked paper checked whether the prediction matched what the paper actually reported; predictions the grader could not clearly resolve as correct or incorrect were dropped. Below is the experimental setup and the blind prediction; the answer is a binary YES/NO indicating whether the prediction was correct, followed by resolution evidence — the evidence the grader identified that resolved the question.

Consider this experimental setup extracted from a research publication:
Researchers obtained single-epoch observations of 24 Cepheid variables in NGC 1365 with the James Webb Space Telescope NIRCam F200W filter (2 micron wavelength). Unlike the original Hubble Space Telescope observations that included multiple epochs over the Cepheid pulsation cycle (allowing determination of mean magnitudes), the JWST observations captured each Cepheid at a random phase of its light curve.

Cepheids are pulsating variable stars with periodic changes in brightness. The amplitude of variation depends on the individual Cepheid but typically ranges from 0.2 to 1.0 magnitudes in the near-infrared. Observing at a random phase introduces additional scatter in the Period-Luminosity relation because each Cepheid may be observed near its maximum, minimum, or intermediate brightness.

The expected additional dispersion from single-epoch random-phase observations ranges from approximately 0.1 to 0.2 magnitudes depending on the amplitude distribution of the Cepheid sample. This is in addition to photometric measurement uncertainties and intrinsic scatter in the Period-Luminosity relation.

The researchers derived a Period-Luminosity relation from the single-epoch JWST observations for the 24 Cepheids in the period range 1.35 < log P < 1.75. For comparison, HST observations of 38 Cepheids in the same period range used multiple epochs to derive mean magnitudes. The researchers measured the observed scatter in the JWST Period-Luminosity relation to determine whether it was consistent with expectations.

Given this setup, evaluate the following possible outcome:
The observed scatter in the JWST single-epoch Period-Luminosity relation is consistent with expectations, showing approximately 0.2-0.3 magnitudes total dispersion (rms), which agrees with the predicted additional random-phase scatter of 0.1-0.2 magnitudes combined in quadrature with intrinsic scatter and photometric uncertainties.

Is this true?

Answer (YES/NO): NO